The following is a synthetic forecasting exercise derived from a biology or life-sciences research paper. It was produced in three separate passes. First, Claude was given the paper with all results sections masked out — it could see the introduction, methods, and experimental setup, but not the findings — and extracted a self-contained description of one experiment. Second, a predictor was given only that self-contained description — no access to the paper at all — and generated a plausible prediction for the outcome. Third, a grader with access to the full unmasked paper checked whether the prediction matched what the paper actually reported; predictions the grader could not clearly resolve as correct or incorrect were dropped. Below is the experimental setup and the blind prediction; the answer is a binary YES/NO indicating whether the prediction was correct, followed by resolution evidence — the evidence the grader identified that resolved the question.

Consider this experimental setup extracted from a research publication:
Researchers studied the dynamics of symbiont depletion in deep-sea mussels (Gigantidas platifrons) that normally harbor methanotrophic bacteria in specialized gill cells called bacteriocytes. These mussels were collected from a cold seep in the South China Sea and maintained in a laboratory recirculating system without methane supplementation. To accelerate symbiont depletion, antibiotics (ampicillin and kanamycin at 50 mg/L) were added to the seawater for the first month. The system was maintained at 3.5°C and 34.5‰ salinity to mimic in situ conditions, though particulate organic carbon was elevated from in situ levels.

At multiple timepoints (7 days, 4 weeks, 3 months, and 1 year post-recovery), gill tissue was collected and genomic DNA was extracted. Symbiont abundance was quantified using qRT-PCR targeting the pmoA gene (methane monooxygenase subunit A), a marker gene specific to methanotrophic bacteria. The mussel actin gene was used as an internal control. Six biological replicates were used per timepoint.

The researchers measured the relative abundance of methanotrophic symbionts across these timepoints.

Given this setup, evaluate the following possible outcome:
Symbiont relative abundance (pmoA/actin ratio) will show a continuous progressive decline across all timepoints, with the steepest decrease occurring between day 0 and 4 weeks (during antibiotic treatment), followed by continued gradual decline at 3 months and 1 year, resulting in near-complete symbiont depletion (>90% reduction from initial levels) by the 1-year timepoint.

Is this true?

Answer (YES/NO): NO